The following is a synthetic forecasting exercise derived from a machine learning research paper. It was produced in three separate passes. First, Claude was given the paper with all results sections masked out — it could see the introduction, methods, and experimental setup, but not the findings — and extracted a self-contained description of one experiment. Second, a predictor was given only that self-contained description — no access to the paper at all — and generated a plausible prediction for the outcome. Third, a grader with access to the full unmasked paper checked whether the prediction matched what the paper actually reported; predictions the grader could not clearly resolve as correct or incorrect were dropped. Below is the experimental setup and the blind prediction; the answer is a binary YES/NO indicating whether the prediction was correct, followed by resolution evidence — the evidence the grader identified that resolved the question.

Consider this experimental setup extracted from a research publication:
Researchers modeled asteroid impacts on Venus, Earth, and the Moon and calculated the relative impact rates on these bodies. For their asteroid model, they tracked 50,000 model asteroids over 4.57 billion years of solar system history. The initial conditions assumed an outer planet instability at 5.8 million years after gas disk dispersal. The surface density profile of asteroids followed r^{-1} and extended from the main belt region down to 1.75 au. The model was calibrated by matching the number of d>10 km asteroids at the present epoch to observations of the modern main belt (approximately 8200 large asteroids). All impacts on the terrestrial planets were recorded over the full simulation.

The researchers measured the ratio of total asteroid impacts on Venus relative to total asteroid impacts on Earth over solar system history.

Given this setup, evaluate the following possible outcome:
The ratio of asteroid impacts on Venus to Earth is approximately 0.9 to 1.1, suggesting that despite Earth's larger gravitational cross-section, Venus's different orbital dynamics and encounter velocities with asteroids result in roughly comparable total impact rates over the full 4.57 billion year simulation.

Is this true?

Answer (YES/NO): NO